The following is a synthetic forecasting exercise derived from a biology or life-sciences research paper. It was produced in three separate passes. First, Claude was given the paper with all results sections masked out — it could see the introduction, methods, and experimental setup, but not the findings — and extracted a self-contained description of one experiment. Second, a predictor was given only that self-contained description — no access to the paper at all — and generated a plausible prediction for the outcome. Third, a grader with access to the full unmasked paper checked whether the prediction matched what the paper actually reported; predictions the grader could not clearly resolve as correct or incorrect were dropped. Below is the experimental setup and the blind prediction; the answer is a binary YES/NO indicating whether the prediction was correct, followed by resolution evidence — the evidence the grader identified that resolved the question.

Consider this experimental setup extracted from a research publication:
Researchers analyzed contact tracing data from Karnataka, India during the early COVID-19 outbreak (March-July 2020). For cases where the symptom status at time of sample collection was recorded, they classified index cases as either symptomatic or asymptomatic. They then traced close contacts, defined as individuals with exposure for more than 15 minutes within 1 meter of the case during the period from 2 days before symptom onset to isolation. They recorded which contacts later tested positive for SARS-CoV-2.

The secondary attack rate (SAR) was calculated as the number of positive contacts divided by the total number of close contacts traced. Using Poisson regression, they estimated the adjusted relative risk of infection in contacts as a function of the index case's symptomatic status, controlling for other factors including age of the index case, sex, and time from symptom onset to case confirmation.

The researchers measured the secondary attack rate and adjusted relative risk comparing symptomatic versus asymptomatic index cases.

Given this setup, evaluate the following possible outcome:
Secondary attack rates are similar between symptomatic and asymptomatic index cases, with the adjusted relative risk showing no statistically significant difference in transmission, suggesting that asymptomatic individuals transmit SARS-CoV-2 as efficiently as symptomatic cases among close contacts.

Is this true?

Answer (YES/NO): NO